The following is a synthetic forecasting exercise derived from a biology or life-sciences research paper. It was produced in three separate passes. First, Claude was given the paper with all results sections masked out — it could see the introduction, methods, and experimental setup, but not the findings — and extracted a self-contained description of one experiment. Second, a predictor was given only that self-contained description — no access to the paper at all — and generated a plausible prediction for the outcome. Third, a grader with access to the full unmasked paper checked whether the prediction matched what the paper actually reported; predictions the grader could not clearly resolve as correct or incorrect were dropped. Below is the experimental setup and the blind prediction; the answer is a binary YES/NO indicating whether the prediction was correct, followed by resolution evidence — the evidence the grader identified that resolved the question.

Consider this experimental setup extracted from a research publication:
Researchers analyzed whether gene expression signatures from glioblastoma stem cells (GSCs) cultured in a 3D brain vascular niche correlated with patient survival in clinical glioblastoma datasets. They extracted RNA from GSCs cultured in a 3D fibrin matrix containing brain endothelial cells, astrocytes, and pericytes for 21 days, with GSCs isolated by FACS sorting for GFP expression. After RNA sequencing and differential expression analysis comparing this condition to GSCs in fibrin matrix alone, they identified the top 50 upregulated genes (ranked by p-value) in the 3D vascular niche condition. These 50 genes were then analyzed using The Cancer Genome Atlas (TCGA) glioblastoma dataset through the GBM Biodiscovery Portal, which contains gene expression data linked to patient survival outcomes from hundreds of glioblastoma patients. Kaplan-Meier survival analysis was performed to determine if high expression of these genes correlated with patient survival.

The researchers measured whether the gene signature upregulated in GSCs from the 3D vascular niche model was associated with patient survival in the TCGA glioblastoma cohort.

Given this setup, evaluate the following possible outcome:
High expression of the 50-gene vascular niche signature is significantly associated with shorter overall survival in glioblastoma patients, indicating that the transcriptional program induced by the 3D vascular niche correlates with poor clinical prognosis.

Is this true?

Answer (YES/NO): YES